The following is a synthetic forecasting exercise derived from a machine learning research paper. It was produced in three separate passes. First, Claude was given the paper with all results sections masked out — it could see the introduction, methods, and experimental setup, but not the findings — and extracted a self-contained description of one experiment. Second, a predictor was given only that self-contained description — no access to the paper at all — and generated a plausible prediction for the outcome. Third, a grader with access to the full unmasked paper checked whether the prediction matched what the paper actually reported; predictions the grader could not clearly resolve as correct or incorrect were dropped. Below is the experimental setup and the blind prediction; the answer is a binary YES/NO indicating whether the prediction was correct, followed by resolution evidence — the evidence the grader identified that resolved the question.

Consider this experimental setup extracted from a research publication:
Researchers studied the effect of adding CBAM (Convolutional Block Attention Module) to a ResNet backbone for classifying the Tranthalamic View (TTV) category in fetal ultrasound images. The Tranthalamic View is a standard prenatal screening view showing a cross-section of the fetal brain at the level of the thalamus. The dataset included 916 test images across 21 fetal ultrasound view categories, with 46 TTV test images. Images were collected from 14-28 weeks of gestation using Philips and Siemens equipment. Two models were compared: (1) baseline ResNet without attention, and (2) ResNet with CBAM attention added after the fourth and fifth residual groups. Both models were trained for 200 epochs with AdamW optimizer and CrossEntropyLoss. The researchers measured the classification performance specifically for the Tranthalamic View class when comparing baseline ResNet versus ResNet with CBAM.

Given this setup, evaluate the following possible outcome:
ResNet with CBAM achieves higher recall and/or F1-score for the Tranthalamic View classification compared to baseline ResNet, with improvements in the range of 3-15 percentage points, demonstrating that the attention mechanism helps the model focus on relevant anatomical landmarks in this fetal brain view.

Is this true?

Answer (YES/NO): NO